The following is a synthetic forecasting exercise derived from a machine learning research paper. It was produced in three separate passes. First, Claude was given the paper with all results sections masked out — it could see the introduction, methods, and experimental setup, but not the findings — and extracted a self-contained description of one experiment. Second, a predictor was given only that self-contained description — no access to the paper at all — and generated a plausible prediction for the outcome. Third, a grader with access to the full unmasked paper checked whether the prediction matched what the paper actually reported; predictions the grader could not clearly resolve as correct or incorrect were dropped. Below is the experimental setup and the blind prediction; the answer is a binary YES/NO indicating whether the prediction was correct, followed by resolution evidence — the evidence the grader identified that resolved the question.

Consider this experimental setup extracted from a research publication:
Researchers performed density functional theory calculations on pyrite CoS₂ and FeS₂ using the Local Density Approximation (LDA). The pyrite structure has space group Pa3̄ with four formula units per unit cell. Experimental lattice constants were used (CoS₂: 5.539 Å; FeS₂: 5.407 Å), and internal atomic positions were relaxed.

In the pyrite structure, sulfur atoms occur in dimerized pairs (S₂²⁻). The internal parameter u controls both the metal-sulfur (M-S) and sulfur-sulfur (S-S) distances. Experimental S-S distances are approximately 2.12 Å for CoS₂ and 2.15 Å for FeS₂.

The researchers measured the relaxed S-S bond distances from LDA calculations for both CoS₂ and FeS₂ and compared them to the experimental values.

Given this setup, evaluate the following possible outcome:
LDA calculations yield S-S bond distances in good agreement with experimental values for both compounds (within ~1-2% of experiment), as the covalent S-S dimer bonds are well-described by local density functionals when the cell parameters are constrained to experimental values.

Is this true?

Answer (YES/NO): NO